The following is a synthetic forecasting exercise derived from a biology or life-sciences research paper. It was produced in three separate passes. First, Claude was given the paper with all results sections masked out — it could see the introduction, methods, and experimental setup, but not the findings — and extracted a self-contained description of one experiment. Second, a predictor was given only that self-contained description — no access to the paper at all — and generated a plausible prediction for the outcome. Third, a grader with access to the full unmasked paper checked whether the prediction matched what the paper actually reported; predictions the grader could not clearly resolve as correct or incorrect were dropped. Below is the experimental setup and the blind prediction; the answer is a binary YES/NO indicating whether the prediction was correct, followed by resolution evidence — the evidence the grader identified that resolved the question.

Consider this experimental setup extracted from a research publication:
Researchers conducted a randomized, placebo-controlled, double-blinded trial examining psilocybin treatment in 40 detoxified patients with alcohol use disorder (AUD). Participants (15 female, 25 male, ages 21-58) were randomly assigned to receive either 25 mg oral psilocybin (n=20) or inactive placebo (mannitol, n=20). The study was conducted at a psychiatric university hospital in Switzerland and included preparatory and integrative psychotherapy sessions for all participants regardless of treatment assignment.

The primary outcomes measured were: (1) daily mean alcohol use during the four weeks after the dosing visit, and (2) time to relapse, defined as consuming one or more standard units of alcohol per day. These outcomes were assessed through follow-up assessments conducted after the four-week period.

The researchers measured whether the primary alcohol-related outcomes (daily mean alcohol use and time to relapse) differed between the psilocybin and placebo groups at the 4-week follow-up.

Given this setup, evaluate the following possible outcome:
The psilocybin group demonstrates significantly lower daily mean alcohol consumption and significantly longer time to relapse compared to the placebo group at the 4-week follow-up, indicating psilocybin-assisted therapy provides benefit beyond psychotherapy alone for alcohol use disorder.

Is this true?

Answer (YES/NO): NO